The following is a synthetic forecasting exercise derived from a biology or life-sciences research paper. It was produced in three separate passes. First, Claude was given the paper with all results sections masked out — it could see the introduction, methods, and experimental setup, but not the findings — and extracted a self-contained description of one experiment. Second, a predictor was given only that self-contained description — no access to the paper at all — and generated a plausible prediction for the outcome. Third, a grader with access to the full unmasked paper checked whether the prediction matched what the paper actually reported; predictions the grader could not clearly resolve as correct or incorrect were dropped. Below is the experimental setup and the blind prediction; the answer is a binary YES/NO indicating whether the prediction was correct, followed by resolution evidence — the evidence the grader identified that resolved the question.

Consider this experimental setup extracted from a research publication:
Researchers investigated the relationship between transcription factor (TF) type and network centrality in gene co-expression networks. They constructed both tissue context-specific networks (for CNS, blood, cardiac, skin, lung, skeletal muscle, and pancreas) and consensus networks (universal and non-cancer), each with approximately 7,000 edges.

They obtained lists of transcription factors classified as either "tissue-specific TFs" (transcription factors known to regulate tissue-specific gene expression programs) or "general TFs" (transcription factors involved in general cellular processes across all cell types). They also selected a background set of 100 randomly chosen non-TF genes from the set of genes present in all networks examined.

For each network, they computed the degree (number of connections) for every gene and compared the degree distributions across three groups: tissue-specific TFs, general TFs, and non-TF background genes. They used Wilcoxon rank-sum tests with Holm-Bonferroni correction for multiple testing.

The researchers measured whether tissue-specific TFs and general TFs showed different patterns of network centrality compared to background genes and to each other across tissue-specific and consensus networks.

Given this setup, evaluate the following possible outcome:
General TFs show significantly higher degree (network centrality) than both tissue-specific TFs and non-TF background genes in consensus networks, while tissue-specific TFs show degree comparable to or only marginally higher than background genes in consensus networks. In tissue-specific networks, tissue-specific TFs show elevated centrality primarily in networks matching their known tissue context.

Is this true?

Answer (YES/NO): NO